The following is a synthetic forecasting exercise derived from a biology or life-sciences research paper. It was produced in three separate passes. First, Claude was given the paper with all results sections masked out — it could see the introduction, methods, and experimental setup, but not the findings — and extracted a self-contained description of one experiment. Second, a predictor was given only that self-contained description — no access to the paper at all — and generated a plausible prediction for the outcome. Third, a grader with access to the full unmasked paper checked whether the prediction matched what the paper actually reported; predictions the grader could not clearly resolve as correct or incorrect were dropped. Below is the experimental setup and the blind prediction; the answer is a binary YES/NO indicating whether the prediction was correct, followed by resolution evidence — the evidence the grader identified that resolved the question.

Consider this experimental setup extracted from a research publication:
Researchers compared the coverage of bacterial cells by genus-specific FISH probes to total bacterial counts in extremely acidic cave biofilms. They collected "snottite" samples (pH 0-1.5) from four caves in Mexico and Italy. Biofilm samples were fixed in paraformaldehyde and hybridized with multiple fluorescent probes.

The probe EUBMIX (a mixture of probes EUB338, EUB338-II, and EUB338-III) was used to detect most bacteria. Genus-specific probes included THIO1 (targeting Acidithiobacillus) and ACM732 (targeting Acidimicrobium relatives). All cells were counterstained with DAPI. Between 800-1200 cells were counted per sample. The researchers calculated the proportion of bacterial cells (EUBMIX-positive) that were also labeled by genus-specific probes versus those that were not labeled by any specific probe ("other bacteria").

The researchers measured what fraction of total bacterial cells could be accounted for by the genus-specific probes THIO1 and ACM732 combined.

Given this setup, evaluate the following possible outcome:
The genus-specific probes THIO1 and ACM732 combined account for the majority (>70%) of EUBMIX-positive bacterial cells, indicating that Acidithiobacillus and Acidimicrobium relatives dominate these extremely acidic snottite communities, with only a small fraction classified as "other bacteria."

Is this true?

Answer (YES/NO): YES